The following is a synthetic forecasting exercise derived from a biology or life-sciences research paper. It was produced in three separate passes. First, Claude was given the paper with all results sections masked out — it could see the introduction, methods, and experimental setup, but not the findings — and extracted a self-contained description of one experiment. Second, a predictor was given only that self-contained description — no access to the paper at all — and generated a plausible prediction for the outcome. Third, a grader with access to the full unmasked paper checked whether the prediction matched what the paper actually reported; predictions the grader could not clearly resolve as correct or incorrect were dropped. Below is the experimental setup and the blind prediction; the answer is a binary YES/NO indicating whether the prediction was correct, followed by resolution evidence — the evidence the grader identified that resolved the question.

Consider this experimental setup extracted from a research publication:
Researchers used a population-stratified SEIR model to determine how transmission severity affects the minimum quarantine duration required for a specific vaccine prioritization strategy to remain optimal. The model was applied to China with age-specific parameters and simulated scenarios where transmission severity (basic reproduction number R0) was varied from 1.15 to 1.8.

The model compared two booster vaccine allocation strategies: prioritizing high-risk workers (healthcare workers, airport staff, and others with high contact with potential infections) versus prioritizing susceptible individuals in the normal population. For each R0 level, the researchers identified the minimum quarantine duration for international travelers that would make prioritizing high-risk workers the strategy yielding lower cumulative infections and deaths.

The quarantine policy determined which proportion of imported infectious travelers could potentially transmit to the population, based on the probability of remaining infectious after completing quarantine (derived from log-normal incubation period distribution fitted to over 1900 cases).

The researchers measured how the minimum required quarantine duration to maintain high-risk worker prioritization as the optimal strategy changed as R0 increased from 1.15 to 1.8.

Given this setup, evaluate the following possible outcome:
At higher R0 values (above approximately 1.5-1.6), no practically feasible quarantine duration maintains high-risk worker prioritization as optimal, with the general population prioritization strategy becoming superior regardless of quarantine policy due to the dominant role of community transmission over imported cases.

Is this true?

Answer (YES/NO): NO